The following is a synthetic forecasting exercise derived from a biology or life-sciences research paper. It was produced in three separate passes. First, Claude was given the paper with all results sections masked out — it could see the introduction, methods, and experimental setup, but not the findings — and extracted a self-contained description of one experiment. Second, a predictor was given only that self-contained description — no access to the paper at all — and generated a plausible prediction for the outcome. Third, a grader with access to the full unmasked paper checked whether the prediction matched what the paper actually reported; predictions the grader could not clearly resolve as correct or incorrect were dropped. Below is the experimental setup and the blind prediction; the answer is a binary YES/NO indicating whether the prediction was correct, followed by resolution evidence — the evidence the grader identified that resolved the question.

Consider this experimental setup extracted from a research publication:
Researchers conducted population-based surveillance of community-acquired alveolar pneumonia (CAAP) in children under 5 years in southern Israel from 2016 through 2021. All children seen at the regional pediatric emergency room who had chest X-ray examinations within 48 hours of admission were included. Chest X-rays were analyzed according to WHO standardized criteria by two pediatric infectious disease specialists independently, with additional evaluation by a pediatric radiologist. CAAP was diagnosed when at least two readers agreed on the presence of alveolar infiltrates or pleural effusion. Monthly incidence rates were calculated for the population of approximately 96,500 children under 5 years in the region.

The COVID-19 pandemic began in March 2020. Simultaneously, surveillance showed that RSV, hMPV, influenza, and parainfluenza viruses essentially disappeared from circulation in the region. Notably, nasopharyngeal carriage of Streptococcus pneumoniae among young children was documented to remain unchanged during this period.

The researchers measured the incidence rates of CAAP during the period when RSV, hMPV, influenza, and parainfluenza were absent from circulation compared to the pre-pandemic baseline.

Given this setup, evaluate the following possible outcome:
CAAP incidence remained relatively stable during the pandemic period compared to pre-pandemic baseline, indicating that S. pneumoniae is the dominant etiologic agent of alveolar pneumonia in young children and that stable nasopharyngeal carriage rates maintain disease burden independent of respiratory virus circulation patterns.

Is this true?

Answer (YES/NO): NO